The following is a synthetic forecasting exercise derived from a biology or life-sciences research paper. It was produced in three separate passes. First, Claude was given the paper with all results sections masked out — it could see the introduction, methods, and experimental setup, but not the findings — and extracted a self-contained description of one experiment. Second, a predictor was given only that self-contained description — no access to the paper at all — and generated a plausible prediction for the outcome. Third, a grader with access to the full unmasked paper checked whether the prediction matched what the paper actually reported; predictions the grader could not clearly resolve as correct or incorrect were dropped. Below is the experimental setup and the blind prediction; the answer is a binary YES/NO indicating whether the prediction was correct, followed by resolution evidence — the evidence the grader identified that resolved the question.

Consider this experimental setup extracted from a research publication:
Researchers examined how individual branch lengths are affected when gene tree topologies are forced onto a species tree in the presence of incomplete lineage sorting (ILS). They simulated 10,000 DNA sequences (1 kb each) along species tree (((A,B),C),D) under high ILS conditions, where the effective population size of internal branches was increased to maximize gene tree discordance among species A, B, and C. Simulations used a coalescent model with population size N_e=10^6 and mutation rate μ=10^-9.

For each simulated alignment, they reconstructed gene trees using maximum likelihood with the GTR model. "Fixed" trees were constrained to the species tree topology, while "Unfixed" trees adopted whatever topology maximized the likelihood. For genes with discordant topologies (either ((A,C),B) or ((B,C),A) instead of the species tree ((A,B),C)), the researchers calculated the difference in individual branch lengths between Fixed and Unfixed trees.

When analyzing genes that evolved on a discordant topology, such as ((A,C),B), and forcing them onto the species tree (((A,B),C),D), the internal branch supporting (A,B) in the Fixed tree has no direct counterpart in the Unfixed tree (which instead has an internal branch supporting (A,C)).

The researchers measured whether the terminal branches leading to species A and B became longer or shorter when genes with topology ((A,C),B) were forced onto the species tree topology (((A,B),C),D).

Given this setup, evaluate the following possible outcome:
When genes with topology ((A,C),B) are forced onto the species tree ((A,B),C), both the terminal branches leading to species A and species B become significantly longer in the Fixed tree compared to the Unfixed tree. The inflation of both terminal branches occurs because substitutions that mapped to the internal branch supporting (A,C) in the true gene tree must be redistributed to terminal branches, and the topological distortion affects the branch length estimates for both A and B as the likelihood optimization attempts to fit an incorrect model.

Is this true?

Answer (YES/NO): NO